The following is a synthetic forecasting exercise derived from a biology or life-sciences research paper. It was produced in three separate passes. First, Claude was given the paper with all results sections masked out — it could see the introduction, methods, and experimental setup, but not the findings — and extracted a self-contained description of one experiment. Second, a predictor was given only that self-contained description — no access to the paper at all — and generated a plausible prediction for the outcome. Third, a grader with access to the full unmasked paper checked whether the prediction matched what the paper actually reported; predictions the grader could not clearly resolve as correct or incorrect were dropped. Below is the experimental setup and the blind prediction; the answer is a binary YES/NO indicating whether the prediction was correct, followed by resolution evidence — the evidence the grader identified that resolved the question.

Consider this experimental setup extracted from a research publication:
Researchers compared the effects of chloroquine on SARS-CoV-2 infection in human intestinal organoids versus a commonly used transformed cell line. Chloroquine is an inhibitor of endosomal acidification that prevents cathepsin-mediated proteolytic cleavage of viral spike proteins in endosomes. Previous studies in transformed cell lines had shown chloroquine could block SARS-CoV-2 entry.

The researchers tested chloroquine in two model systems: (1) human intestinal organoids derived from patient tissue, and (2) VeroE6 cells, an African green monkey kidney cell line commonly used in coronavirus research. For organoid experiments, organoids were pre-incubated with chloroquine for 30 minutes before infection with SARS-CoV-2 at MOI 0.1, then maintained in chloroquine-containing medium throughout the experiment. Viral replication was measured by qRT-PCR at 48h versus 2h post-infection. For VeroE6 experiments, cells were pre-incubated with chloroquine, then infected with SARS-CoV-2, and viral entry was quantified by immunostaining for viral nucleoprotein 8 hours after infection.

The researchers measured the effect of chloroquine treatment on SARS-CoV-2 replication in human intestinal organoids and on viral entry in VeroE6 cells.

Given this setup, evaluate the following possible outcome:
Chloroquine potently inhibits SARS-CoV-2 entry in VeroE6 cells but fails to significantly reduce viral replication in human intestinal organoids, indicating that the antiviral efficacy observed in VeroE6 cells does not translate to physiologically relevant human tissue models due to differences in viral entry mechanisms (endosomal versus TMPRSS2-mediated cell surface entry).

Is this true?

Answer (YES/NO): YES